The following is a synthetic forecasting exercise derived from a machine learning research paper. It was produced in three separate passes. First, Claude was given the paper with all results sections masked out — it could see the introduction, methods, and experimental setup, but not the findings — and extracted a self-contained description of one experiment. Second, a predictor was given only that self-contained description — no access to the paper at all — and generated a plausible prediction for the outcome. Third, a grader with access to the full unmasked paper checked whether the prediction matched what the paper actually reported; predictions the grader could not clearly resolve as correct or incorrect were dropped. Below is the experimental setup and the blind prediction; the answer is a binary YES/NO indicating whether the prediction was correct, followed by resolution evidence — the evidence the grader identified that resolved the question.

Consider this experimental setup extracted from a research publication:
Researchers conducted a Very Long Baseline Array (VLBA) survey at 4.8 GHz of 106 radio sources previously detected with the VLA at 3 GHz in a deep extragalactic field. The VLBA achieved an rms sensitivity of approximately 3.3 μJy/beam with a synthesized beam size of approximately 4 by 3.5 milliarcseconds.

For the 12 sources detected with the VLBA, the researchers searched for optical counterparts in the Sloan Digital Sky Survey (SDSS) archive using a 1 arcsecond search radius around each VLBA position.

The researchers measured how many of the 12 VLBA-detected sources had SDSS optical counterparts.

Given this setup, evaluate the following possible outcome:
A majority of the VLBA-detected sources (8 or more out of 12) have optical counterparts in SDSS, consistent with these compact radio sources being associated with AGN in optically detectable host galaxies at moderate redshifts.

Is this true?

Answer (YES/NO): NO